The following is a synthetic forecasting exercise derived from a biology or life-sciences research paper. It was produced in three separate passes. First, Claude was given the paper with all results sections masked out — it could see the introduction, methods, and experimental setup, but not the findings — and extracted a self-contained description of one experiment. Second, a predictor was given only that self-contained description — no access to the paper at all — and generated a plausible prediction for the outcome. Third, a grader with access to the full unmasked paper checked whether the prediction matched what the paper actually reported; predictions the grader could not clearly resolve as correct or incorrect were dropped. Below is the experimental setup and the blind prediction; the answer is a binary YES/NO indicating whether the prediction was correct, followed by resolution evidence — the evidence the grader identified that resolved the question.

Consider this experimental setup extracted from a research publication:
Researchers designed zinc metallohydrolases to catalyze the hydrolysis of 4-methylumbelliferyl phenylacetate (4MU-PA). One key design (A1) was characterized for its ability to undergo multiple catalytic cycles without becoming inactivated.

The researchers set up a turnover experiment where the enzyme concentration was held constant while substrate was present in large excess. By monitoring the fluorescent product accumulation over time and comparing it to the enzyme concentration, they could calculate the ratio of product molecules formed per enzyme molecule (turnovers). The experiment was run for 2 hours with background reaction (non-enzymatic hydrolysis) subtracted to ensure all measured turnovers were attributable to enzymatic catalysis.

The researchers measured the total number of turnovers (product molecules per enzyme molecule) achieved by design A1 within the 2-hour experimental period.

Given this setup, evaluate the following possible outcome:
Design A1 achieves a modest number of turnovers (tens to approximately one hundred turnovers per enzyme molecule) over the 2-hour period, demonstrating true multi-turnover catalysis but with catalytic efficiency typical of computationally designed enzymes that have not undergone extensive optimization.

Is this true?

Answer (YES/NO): NO